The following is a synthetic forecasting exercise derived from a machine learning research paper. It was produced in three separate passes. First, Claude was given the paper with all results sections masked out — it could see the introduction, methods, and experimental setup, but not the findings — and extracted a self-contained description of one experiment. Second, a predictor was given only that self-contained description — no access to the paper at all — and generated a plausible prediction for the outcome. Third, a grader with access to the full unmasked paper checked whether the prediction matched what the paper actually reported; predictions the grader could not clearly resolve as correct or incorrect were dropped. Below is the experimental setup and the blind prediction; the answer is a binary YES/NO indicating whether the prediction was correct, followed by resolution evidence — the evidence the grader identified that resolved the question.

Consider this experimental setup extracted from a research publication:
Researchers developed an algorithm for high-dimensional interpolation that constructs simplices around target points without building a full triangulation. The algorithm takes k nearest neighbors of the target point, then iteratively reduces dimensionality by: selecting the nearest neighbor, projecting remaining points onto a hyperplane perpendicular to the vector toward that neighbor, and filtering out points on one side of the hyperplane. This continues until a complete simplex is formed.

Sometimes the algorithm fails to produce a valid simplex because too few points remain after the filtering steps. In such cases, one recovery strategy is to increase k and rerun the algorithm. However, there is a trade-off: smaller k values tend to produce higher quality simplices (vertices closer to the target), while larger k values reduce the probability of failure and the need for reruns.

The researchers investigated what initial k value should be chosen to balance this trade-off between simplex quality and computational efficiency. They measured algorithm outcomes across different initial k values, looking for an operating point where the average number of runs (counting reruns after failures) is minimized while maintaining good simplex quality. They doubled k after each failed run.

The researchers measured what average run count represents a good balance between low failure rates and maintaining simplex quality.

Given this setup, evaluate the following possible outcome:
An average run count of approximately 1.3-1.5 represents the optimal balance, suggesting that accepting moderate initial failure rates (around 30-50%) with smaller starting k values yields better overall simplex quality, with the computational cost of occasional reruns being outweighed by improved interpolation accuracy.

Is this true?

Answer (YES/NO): NO